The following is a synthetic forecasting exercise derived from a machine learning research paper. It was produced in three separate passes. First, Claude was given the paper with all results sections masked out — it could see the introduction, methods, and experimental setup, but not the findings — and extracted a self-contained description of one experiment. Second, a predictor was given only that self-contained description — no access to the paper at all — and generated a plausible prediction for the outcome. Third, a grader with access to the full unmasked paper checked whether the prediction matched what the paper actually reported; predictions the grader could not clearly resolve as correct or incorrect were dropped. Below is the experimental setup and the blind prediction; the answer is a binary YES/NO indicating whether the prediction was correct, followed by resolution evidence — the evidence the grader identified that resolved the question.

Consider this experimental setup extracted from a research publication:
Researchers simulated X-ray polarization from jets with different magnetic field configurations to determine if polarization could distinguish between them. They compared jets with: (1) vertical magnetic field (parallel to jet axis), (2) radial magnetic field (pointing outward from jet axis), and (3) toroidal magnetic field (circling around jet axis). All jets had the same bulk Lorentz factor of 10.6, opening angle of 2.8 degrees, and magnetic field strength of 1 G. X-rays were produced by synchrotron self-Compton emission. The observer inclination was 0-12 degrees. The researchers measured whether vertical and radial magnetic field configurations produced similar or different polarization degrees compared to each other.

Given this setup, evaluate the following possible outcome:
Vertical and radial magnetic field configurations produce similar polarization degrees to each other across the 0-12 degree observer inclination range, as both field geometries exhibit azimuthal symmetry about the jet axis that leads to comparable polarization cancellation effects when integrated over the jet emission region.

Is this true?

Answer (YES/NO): YES